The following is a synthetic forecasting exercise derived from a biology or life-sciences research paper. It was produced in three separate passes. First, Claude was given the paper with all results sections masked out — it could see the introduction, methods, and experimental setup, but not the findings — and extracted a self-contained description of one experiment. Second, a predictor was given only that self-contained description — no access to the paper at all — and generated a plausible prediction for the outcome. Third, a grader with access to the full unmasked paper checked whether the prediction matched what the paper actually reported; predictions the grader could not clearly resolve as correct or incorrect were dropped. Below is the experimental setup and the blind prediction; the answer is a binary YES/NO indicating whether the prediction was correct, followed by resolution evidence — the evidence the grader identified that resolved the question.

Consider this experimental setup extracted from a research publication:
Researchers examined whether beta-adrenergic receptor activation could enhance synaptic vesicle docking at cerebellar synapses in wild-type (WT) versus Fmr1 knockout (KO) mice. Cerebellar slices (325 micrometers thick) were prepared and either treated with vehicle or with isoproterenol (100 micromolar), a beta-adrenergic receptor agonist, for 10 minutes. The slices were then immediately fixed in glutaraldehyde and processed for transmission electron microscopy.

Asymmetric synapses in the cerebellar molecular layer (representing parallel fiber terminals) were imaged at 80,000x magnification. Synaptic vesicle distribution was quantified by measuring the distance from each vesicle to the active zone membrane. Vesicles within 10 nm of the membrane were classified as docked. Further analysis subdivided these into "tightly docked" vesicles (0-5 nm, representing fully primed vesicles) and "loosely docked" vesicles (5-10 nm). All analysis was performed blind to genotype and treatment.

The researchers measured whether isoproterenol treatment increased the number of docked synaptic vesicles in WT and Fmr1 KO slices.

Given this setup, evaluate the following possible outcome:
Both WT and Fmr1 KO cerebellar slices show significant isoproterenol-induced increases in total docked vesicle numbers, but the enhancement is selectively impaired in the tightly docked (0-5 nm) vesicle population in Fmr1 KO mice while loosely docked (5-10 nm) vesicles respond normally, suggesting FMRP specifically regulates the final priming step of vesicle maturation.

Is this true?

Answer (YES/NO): NO